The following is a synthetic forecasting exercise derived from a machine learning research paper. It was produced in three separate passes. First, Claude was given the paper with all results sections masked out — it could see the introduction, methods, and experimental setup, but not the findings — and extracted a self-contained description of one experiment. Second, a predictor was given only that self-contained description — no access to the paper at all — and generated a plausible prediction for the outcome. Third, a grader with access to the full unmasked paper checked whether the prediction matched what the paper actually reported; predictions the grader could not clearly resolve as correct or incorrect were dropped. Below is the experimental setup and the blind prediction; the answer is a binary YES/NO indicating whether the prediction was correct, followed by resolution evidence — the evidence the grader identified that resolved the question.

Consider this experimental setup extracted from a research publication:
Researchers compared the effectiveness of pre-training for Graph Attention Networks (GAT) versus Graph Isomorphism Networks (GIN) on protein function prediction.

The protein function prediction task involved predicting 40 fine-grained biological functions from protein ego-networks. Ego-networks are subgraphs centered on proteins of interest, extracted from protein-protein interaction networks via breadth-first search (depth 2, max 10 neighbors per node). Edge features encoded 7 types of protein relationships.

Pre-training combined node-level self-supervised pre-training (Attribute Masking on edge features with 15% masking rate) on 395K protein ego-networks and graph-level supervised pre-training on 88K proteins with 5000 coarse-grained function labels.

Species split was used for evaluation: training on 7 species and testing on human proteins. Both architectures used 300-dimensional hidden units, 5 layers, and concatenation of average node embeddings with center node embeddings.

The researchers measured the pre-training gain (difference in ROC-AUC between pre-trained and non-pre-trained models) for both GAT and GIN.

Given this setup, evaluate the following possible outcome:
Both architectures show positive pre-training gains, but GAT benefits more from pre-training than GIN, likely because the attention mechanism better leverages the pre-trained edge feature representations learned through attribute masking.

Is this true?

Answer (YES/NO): NO